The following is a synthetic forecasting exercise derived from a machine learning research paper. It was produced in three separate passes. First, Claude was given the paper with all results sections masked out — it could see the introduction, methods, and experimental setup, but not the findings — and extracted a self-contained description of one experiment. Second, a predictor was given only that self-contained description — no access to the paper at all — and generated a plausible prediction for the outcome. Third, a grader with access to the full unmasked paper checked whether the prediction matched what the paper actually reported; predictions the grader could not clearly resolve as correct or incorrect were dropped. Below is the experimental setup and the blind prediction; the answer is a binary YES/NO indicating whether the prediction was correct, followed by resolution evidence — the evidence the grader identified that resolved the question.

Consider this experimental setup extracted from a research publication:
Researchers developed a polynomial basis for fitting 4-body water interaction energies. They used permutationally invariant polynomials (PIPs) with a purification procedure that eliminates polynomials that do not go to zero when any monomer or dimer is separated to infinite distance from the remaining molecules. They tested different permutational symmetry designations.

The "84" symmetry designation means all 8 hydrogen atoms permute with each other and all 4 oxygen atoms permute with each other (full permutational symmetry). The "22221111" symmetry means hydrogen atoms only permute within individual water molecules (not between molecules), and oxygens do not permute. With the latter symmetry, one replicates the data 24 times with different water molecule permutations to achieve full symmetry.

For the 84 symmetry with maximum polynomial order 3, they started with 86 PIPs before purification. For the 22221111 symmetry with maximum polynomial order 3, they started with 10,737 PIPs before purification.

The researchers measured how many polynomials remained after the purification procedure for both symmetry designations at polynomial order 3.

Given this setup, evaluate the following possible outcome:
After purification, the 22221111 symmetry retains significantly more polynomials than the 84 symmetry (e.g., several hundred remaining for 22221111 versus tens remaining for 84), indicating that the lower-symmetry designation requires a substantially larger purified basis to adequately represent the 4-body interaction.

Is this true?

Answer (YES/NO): NO